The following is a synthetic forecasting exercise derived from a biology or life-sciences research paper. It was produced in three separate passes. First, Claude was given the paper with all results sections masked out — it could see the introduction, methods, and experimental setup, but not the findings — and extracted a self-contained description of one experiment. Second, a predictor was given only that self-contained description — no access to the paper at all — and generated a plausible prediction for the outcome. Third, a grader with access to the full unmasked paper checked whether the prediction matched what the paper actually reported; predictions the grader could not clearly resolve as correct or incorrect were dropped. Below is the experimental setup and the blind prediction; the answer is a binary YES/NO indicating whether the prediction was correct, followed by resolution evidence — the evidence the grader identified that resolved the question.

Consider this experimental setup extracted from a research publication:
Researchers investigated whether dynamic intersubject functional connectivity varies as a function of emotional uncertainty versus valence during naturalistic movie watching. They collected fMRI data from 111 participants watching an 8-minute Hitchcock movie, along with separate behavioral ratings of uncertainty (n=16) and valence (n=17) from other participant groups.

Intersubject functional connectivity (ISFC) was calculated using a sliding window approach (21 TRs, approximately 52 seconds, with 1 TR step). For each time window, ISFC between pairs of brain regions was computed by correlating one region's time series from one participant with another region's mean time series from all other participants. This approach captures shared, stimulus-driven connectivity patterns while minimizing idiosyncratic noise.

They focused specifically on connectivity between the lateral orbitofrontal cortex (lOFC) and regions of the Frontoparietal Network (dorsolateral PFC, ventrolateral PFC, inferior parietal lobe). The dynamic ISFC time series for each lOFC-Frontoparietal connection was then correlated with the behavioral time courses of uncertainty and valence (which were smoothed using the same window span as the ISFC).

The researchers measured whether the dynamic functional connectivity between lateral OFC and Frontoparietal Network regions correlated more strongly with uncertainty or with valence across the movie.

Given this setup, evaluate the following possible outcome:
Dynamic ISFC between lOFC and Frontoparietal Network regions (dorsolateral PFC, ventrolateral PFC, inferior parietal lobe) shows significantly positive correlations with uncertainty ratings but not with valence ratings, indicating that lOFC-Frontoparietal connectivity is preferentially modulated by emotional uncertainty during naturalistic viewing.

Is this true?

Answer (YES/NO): YES